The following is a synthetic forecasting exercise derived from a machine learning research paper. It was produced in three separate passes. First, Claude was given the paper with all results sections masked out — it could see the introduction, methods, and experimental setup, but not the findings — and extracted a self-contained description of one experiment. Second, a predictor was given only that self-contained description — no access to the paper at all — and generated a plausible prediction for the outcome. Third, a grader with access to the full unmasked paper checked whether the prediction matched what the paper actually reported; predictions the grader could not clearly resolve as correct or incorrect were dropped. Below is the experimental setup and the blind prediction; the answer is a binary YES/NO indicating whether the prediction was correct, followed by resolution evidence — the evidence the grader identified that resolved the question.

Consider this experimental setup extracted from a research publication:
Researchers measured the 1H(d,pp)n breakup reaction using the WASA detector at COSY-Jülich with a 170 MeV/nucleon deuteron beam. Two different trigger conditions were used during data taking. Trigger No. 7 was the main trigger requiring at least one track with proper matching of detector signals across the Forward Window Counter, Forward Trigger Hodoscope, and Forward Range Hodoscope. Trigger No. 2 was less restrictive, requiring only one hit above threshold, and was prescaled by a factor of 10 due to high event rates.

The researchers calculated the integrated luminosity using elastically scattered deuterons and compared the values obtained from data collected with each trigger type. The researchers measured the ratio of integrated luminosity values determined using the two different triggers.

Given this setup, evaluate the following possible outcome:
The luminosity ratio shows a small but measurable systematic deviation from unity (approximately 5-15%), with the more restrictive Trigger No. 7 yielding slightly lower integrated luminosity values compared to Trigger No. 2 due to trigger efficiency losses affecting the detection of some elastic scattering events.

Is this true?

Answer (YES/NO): YES